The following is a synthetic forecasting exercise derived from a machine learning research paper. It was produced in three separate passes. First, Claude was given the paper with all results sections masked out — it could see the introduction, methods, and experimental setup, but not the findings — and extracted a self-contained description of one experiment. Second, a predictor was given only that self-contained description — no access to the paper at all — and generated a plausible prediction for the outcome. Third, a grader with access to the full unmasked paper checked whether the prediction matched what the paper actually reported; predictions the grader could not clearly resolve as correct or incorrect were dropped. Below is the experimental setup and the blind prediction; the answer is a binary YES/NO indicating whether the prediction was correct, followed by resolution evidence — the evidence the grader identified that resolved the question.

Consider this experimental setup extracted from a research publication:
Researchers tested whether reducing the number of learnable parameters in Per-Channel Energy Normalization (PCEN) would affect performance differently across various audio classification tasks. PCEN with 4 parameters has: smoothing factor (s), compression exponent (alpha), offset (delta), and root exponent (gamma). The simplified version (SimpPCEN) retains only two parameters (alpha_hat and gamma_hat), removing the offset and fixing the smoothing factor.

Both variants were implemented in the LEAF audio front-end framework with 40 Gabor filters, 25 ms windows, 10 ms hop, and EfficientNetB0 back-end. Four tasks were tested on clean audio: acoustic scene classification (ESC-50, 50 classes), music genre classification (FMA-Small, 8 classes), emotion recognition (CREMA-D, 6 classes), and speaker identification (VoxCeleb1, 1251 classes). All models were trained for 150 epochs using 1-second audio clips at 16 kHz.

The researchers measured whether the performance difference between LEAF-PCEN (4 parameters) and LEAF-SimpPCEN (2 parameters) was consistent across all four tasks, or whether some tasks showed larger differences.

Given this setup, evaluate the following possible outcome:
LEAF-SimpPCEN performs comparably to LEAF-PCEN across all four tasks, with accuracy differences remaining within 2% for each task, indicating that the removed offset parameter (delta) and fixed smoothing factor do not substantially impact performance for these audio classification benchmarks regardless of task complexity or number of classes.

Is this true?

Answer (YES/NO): NO